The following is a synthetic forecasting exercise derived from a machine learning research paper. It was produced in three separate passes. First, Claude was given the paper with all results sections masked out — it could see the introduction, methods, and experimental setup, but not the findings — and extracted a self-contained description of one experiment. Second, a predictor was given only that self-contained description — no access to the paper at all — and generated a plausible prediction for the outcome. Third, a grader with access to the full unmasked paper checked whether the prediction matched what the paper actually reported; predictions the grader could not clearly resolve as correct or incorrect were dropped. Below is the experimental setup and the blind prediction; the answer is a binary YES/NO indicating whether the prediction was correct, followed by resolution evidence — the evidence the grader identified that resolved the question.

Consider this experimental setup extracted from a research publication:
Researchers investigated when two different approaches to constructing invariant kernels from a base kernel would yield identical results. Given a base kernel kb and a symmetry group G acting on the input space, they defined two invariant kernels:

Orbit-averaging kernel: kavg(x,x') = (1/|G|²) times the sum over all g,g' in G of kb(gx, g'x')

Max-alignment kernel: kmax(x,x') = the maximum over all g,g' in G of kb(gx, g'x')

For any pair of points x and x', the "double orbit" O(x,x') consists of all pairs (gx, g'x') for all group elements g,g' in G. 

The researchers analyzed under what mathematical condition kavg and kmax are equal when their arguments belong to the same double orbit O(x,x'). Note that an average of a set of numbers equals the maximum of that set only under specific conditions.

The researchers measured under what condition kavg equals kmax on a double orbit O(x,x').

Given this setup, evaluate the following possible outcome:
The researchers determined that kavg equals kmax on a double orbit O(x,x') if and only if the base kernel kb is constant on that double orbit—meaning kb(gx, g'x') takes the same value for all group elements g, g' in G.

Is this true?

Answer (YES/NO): YES